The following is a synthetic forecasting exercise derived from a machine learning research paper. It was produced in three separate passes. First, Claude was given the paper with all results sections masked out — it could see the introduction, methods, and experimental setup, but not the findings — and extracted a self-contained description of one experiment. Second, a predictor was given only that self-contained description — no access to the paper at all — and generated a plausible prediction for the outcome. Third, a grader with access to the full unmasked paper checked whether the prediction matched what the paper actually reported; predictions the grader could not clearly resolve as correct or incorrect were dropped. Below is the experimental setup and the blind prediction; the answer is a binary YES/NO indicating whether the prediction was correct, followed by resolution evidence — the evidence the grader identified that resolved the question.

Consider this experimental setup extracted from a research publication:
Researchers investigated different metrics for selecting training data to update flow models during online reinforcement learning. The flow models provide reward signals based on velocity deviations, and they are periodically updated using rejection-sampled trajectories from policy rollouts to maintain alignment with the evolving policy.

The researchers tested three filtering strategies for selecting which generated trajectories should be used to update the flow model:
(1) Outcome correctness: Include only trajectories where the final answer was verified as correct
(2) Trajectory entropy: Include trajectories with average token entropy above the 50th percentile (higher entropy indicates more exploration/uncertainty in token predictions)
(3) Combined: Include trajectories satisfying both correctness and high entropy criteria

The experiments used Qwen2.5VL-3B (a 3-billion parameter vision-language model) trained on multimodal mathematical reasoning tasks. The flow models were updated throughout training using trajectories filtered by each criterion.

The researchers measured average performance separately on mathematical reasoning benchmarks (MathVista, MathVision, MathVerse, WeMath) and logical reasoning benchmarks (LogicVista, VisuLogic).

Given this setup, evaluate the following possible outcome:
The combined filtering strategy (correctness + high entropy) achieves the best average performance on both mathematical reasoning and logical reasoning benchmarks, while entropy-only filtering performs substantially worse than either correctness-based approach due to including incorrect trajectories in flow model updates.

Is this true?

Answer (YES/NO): NO